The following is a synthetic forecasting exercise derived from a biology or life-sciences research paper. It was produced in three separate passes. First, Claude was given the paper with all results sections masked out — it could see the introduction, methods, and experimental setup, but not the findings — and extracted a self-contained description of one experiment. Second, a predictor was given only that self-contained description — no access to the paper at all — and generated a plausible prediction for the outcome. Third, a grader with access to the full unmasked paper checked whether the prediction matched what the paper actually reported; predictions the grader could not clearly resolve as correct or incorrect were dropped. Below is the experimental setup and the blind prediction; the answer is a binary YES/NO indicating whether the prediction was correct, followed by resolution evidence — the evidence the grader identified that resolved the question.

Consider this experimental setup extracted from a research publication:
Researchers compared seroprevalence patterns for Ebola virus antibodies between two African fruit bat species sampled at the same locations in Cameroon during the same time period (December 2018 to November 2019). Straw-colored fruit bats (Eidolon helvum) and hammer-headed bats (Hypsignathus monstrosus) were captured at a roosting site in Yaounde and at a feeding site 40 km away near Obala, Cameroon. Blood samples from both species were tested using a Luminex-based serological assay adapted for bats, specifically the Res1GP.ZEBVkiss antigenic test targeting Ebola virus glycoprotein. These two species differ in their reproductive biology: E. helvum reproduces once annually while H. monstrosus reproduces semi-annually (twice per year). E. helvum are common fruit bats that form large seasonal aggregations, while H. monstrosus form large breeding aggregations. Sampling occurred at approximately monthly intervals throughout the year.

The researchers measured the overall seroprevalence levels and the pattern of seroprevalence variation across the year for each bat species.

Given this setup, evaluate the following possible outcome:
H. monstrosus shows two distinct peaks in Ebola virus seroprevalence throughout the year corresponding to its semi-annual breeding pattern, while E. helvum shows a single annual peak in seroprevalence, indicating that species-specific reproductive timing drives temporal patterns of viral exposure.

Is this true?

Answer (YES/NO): NO